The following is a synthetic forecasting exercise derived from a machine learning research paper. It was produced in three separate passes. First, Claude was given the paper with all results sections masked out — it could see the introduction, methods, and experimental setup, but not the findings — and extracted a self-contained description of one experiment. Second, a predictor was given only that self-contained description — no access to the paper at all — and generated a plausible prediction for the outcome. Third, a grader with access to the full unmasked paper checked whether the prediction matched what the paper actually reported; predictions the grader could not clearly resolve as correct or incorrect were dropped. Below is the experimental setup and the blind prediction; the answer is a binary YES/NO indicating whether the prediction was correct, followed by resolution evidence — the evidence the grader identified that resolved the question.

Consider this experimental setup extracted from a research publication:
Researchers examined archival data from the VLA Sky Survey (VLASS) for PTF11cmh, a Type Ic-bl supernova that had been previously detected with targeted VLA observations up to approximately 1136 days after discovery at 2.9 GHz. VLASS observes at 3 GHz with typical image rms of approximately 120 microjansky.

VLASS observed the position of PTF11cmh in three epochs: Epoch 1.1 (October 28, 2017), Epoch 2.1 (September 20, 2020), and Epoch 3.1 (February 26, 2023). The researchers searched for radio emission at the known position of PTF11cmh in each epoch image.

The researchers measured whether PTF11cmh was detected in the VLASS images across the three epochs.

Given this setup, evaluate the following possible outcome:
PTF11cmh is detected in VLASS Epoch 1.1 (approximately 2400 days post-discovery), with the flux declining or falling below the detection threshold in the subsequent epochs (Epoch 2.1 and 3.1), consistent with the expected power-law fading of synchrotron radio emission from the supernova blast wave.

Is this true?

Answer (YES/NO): NO